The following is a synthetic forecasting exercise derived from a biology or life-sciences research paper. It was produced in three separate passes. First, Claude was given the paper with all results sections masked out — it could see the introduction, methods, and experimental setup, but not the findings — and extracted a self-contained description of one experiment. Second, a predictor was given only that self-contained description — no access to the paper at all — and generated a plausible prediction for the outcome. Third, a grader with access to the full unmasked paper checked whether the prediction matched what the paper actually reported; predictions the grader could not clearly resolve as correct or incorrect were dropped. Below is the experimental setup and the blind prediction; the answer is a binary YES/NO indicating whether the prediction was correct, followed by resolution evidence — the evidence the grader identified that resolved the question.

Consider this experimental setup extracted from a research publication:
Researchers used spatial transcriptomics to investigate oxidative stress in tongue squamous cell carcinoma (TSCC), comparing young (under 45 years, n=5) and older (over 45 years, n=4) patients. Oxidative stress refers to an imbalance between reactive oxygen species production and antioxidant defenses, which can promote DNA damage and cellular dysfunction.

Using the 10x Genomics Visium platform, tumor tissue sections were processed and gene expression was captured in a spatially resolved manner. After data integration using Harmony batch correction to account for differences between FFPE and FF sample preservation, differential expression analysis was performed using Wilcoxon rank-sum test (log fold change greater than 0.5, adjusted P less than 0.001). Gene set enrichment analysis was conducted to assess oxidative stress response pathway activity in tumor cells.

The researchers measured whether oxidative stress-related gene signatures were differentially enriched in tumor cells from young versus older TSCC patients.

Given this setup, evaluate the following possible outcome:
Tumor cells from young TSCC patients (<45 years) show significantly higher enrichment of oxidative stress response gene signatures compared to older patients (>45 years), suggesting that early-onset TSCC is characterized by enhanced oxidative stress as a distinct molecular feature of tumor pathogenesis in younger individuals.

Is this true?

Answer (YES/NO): YES